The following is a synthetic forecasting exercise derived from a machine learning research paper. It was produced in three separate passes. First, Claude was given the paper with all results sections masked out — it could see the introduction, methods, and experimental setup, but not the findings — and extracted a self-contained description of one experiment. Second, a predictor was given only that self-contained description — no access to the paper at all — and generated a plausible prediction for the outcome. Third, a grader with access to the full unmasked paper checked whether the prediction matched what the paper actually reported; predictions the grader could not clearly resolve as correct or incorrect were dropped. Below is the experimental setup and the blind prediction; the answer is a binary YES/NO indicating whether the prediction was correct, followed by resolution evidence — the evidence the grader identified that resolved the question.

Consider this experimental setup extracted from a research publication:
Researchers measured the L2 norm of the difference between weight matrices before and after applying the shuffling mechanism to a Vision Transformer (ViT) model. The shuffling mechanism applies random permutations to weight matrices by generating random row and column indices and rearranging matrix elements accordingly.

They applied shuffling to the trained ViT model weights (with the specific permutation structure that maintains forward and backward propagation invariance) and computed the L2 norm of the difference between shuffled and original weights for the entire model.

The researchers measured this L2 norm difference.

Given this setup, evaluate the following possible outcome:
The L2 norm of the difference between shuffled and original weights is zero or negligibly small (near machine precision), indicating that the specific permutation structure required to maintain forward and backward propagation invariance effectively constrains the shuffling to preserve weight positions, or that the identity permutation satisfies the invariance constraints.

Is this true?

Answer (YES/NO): NO